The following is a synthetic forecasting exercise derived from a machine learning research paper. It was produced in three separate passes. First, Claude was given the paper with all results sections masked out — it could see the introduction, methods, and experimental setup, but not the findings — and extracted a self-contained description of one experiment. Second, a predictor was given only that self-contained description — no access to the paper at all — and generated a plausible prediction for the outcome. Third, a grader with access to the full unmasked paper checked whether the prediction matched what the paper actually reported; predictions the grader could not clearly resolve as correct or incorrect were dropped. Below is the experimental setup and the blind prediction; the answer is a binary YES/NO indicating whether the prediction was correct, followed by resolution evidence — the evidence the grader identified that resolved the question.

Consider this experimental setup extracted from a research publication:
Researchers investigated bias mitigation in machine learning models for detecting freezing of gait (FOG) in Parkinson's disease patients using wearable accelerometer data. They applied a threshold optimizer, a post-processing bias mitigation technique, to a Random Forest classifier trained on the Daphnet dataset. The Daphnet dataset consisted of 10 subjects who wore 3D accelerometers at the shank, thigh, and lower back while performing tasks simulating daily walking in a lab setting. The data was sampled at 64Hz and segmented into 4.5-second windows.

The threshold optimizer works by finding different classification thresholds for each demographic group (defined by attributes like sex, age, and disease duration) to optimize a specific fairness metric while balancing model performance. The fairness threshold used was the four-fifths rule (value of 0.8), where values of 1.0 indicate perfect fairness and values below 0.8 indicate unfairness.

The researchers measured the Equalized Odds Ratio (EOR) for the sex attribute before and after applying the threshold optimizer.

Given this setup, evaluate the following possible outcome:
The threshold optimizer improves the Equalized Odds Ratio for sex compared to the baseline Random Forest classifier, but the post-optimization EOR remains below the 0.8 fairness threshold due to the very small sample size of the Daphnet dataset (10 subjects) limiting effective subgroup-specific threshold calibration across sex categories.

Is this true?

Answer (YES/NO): YES